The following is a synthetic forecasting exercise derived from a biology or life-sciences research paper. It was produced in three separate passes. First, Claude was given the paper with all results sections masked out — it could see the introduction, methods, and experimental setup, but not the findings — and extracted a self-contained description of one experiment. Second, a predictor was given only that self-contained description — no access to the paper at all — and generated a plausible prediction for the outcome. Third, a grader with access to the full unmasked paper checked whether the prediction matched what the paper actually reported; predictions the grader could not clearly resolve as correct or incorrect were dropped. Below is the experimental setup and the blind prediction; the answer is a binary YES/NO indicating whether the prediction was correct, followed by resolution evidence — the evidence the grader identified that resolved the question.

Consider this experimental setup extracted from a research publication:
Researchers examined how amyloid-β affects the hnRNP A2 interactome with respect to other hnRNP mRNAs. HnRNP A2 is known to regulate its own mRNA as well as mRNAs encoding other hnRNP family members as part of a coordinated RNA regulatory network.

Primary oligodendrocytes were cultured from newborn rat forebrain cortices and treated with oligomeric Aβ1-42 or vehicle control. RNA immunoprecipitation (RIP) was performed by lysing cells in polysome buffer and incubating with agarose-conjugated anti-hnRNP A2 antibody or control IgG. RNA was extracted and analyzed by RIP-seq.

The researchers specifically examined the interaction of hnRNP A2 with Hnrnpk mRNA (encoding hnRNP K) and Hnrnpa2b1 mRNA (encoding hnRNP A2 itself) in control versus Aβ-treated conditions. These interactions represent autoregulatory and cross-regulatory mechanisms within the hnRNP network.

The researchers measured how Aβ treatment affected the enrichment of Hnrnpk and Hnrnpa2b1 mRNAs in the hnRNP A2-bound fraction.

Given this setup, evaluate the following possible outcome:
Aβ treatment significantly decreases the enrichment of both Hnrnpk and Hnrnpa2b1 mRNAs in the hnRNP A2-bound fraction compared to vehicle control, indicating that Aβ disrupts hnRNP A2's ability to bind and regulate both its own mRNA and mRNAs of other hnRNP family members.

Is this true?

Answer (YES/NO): YES